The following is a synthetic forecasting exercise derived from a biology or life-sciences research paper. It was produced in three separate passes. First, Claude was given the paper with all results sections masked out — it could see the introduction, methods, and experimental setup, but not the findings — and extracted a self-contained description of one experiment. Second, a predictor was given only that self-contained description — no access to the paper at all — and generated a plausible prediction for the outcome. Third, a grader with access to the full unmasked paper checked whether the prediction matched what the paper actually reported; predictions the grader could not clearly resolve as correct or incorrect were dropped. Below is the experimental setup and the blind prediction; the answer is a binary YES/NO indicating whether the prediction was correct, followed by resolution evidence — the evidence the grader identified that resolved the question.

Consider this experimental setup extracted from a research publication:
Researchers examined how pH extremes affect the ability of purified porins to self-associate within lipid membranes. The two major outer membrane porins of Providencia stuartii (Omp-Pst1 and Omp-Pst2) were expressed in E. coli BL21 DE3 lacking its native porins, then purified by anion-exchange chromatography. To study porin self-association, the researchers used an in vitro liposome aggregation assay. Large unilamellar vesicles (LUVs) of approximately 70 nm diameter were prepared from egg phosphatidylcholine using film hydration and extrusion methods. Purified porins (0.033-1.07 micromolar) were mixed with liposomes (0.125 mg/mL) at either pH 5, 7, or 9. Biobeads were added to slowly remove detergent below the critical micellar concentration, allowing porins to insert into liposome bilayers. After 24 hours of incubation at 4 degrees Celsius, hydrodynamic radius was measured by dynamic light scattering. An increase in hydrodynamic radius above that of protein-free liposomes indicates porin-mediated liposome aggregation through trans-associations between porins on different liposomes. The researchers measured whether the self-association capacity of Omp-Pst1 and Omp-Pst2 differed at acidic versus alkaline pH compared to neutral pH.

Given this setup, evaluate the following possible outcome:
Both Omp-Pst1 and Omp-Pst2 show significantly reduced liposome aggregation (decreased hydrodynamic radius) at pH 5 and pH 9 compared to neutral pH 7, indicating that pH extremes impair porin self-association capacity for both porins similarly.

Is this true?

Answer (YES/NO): NO